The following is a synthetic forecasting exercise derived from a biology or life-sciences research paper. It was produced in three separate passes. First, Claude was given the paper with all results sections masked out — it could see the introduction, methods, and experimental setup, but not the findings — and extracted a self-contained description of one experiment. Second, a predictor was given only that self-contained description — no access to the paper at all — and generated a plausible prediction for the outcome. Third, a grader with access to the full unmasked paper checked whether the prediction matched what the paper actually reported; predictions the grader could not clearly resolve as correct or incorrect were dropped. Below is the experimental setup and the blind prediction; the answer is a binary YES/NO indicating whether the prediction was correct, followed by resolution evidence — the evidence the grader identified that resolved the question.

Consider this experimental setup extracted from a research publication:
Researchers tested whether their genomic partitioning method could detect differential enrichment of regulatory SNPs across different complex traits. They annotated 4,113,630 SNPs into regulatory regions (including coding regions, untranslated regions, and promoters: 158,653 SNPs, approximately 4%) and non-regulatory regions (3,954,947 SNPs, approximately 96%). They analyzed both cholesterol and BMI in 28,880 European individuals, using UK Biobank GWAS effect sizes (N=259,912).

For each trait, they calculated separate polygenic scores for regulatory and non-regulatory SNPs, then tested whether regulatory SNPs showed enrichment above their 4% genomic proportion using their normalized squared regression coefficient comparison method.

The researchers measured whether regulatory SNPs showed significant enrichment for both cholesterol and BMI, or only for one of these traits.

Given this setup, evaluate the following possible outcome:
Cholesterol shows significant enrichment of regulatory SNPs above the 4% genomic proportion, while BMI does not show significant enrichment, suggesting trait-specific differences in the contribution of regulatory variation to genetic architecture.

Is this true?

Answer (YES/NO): YES